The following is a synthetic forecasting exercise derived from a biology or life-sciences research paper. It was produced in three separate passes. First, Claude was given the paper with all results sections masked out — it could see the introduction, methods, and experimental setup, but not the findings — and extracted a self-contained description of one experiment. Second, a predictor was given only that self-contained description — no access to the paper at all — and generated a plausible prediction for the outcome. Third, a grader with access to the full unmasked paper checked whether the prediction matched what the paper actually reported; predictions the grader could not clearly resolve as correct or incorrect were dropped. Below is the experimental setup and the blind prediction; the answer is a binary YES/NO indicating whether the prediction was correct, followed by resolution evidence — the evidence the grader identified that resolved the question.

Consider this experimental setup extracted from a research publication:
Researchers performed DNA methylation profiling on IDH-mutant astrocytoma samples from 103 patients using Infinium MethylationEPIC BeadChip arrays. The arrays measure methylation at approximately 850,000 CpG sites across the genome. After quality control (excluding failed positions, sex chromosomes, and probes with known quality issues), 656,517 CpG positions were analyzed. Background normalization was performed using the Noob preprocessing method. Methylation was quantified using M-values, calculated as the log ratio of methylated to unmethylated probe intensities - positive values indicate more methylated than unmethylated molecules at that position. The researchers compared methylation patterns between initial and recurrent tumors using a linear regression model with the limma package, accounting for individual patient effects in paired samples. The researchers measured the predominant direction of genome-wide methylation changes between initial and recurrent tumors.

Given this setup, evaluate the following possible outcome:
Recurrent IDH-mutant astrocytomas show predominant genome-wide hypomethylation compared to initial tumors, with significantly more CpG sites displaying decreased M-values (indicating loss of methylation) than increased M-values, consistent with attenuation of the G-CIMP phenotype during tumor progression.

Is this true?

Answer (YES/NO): YES